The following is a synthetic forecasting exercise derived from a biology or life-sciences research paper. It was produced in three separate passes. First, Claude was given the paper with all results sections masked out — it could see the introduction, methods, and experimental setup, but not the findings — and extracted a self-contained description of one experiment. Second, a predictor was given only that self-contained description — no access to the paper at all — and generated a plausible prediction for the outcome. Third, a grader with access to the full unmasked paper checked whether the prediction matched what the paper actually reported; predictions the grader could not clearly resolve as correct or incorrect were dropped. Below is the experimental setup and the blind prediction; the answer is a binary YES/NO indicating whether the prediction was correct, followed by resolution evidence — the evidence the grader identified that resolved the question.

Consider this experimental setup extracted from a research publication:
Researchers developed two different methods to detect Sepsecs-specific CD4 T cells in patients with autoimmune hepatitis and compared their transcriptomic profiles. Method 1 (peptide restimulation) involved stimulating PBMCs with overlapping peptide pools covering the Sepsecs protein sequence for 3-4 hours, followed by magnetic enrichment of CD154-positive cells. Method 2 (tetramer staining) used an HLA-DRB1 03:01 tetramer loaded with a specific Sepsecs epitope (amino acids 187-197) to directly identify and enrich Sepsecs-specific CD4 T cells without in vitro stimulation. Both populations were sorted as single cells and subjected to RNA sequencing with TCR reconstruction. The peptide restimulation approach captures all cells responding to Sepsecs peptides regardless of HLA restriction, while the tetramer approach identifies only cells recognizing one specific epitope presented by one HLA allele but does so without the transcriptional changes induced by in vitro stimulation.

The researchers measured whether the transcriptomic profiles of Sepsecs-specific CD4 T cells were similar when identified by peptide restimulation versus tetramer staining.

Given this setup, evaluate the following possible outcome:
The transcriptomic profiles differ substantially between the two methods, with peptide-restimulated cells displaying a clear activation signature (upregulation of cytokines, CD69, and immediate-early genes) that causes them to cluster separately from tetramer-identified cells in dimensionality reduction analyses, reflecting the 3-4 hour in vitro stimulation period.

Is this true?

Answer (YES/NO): NO